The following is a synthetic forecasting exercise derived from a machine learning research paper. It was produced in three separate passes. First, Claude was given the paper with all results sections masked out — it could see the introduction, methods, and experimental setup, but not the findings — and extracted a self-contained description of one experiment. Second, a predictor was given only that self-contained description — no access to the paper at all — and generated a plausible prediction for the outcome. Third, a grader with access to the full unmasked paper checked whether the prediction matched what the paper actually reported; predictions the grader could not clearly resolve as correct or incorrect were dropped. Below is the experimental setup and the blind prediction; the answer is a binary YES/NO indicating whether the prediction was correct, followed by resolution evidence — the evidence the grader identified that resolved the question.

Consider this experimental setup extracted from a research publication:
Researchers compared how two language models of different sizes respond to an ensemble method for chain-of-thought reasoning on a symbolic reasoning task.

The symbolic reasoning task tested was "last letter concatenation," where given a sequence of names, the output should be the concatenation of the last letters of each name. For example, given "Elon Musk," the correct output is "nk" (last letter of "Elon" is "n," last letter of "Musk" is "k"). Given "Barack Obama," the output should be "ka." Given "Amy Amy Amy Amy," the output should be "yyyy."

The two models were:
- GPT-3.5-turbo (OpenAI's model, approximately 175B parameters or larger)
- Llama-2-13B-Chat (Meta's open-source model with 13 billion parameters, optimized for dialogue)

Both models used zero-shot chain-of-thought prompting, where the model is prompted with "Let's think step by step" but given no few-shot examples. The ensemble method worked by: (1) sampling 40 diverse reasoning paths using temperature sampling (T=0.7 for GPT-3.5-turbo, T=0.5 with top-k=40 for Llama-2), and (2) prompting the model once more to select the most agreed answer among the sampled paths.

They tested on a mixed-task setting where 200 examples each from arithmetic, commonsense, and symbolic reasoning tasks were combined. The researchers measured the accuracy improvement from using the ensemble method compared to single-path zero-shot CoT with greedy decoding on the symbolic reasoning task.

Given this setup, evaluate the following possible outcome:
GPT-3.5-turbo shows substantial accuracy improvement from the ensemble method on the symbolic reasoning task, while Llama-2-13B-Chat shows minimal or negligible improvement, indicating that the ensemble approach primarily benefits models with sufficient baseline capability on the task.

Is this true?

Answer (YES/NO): NO